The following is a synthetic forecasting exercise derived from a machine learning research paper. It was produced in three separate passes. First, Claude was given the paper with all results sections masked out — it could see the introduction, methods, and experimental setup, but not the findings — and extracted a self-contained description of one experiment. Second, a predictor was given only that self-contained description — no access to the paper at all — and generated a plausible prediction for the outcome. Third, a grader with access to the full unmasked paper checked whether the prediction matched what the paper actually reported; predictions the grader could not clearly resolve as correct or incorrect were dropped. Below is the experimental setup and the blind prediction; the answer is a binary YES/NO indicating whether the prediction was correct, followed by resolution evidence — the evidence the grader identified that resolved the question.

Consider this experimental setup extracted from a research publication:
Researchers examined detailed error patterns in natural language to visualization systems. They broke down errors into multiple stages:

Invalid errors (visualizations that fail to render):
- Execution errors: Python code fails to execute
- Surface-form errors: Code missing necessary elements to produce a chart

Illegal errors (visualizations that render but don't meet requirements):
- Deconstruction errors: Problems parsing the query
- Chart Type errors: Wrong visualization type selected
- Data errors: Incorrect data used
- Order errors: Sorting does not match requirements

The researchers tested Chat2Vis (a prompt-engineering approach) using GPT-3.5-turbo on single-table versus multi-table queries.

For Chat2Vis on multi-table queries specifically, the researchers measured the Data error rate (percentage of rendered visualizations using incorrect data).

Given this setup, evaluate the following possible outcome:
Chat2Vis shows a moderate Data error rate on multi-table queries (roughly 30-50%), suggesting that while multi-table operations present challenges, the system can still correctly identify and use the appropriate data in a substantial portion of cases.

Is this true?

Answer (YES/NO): NO